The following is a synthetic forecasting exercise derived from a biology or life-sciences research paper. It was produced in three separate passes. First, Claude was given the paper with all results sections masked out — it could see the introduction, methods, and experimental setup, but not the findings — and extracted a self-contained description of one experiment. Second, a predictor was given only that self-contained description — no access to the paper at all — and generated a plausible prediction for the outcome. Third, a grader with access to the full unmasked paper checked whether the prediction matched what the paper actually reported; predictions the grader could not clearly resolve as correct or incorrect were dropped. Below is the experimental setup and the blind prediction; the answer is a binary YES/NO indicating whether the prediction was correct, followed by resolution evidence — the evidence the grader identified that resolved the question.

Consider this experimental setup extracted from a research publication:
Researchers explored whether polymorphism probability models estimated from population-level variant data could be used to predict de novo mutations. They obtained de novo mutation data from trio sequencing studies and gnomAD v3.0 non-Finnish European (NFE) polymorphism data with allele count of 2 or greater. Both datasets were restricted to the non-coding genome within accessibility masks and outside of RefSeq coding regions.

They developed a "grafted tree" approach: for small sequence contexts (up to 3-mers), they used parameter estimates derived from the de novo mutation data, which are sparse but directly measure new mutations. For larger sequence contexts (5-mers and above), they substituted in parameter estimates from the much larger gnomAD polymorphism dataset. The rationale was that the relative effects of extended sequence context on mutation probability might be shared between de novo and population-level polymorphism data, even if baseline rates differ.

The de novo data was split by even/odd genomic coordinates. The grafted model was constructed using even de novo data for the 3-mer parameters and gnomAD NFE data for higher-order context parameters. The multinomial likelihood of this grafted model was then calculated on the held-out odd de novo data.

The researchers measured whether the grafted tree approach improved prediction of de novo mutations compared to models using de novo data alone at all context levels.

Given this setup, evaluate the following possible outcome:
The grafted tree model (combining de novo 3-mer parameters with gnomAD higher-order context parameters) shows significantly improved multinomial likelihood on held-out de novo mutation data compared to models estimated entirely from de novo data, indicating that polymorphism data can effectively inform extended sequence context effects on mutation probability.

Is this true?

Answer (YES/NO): YES